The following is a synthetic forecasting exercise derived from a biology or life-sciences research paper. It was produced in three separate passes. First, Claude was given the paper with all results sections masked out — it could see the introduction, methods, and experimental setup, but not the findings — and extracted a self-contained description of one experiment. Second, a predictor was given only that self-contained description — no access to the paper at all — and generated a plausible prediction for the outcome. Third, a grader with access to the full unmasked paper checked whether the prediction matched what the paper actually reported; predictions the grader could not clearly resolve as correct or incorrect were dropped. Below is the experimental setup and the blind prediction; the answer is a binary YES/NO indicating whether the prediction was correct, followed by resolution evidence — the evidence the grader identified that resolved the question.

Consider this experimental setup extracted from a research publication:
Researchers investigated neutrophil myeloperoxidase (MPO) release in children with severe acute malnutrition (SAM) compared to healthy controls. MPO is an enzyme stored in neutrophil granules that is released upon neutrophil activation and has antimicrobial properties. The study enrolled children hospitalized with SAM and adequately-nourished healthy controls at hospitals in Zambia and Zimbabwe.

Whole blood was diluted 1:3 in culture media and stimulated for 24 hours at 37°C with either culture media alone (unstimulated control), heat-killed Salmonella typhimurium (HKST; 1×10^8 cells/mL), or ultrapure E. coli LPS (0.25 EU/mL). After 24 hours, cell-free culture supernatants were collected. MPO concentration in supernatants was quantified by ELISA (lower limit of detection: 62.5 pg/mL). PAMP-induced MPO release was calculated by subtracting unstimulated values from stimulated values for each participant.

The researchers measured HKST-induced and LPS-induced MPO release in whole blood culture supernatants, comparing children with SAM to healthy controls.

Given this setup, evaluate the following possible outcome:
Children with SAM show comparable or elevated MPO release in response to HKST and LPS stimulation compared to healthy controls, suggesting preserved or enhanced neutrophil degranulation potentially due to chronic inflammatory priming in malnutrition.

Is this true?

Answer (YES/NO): NO